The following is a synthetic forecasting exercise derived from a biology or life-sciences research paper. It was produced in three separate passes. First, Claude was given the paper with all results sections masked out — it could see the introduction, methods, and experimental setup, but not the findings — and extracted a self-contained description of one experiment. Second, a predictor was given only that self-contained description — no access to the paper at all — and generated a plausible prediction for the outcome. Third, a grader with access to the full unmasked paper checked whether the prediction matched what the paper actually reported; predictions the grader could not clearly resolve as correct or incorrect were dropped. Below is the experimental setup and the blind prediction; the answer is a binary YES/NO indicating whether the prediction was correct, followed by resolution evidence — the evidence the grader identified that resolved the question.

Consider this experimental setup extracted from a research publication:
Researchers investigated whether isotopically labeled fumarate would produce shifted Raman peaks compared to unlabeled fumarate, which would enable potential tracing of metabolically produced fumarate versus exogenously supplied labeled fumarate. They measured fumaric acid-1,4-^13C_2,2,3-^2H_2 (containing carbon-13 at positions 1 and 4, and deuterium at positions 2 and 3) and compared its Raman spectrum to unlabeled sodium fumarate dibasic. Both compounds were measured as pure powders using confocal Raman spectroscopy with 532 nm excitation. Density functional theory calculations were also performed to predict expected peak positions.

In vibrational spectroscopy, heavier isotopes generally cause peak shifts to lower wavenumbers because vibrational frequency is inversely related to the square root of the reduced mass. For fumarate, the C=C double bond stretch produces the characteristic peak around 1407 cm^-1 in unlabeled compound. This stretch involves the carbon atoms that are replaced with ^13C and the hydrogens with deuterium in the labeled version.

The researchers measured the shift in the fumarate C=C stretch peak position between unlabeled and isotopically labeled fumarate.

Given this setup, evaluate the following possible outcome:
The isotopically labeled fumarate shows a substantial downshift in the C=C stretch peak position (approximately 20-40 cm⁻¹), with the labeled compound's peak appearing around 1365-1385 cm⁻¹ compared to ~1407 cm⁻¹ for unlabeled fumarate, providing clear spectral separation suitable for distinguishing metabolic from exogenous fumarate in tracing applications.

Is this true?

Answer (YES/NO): YES